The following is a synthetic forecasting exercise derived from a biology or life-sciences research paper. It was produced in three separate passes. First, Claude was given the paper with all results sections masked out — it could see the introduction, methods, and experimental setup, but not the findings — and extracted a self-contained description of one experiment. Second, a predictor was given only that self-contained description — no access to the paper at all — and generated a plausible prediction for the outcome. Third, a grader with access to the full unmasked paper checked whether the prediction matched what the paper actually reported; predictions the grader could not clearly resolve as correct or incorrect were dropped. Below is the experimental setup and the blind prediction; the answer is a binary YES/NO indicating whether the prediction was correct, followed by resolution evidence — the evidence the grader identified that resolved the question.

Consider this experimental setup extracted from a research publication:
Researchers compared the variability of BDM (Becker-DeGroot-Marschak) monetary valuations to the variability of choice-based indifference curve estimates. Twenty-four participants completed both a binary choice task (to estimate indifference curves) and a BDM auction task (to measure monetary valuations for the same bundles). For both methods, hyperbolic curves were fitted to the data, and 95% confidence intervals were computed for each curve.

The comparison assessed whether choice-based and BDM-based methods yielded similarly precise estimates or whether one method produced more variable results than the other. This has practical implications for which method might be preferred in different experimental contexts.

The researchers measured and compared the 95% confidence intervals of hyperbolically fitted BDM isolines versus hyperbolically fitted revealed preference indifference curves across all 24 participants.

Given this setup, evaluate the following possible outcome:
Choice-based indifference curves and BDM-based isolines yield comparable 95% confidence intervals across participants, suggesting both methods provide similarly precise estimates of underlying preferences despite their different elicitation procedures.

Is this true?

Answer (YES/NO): NO